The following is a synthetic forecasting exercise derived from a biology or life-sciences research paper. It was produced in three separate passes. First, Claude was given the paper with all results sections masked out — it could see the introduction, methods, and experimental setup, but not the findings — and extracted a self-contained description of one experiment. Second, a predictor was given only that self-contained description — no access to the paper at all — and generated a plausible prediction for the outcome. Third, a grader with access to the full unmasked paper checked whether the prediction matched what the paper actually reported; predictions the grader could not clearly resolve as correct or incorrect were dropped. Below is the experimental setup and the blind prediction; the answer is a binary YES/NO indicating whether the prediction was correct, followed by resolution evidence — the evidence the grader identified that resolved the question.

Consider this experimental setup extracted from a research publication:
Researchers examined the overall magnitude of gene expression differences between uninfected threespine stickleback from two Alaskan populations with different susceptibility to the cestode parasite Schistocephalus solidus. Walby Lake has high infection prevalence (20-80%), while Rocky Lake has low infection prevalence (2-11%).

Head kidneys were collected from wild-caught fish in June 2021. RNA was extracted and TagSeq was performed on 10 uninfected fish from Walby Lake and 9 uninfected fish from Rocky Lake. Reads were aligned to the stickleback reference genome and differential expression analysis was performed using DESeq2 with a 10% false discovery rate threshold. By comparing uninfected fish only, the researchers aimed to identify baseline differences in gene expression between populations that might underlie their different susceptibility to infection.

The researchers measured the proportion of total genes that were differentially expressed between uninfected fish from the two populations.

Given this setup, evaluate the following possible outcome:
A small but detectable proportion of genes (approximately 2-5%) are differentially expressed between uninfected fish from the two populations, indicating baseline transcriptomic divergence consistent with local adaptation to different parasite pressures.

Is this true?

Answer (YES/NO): NO